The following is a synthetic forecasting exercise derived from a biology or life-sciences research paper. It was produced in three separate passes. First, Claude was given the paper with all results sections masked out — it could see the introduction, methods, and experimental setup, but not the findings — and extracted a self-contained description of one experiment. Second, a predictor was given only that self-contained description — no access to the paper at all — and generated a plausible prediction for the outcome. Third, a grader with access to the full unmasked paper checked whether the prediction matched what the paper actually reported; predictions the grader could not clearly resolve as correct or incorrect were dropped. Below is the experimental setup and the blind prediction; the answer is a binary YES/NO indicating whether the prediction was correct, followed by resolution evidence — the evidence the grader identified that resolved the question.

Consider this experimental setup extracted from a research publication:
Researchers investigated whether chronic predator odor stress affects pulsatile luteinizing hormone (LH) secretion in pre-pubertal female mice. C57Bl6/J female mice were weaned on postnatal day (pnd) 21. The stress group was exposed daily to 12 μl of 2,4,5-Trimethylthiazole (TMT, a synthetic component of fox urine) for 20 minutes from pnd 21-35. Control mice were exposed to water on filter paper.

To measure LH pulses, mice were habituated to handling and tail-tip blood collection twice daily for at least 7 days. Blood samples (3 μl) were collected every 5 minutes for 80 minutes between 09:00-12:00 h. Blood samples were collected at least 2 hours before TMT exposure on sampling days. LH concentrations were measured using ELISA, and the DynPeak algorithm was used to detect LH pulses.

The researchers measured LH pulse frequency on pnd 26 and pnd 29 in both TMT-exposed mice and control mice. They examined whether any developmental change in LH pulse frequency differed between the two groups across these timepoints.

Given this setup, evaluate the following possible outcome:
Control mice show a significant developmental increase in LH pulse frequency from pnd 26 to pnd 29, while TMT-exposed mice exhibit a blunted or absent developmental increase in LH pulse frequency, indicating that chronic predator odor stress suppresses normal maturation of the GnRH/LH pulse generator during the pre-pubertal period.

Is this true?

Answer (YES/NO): NO